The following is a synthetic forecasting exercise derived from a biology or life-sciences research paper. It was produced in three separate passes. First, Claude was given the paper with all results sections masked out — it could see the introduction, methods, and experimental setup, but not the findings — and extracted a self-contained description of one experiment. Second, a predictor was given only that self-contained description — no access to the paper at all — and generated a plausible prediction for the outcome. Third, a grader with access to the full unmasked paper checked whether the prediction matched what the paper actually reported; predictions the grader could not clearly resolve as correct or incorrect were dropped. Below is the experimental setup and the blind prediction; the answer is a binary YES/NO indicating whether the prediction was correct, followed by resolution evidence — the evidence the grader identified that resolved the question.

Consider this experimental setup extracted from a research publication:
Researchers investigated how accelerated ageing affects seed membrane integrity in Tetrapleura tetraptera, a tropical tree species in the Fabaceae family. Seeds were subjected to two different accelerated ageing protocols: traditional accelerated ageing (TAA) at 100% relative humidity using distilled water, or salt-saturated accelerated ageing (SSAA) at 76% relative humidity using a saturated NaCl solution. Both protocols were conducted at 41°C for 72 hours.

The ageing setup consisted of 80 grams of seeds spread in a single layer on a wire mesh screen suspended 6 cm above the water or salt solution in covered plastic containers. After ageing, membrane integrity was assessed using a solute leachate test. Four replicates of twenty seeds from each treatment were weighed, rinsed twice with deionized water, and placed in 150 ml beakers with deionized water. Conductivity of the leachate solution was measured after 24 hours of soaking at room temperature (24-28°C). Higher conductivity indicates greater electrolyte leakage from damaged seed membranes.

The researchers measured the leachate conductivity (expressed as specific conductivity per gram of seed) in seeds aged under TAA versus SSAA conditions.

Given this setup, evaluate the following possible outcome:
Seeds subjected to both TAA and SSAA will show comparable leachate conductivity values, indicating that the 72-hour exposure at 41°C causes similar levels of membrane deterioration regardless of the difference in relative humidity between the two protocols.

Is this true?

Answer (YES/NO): NO